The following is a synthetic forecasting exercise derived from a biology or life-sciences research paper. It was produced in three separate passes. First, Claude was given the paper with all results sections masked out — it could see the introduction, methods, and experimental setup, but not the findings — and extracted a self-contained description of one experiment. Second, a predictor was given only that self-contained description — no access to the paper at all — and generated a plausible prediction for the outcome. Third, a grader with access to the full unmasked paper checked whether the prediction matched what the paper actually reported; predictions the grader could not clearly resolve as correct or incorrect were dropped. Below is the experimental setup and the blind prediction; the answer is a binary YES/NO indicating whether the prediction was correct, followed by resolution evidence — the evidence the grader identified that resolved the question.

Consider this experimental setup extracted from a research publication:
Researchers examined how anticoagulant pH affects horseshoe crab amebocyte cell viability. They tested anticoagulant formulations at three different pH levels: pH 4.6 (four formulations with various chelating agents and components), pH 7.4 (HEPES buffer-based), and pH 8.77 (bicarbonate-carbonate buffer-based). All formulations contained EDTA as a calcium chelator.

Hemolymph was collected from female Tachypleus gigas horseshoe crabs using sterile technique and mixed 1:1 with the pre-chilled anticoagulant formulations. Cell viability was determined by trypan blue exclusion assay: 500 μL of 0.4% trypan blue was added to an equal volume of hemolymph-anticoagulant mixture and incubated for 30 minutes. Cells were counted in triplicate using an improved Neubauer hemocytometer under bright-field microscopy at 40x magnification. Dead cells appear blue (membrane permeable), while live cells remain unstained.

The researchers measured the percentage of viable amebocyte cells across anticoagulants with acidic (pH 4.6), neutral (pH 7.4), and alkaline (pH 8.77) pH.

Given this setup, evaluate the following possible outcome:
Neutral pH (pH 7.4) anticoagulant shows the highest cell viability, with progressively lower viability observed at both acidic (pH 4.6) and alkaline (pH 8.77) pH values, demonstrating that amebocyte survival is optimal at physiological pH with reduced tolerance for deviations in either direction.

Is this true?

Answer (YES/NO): NO